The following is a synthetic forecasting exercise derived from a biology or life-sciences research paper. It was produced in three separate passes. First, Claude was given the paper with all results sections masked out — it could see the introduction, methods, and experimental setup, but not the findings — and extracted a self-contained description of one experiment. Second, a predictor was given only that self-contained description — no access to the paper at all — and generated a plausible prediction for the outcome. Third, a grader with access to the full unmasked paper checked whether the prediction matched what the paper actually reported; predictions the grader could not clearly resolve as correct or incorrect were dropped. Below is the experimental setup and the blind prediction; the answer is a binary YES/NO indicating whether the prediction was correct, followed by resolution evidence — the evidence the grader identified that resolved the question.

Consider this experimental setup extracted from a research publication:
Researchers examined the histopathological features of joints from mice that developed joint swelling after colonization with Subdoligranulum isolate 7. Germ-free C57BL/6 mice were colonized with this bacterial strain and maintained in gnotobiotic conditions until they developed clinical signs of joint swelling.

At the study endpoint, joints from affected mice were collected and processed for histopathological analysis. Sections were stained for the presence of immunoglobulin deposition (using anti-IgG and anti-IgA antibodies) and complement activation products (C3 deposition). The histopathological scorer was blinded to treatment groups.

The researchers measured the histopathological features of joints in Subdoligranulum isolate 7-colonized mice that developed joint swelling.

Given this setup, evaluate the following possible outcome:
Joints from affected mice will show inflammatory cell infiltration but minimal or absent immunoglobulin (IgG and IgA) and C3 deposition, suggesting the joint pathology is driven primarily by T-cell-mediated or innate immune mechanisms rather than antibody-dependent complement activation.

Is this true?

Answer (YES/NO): NO